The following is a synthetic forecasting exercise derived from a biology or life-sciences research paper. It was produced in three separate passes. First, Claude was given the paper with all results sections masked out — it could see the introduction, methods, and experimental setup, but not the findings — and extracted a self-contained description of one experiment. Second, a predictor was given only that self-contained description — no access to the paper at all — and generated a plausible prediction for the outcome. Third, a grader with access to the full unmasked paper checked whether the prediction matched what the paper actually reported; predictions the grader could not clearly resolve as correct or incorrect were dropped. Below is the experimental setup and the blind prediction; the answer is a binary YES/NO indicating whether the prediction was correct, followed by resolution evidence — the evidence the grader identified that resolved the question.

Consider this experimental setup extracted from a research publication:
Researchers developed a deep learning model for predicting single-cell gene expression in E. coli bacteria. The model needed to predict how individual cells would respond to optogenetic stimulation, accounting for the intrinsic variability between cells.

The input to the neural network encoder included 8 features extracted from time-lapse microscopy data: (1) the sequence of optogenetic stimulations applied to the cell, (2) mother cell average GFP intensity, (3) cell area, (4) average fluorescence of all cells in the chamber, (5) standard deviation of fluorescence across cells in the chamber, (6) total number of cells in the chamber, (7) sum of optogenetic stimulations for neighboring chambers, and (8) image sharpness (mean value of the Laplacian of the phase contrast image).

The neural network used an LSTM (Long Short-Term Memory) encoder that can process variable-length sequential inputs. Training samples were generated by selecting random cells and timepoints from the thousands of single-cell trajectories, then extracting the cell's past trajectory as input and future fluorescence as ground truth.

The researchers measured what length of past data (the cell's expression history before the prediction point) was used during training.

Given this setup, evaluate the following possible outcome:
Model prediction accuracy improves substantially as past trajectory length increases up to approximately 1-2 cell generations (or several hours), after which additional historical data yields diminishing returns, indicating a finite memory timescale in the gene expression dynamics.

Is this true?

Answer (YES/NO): NO